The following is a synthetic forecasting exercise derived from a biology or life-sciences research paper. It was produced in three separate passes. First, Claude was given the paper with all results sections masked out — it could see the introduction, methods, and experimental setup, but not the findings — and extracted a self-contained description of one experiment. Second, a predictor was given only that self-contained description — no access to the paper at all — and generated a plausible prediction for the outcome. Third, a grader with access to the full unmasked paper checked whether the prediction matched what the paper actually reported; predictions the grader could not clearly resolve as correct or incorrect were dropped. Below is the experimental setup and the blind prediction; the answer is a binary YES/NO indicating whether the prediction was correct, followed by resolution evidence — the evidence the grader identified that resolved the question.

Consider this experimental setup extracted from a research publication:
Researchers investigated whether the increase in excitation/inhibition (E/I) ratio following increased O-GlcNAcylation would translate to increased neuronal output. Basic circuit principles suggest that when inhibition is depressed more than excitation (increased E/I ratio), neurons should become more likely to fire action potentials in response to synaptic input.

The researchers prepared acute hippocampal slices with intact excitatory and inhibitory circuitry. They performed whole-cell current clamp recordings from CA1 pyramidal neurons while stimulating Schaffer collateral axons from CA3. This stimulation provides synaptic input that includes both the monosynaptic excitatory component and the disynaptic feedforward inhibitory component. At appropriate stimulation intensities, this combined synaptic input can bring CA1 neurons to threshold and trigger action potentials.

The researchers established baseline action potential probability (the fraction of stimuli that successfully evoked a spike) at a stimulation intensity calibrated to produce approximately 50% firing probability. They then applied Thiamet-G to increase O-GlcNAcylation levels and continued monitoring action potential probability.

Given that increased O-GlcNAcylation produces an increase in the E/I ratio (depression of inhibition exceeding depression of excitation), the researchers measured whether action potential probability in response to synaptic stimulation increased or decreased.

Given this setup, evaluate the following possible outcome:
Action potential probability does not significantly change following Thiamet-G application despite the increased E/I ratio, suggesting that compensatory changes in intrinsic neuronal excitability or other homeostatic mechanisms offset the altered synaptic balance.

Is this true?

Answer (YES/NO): NO